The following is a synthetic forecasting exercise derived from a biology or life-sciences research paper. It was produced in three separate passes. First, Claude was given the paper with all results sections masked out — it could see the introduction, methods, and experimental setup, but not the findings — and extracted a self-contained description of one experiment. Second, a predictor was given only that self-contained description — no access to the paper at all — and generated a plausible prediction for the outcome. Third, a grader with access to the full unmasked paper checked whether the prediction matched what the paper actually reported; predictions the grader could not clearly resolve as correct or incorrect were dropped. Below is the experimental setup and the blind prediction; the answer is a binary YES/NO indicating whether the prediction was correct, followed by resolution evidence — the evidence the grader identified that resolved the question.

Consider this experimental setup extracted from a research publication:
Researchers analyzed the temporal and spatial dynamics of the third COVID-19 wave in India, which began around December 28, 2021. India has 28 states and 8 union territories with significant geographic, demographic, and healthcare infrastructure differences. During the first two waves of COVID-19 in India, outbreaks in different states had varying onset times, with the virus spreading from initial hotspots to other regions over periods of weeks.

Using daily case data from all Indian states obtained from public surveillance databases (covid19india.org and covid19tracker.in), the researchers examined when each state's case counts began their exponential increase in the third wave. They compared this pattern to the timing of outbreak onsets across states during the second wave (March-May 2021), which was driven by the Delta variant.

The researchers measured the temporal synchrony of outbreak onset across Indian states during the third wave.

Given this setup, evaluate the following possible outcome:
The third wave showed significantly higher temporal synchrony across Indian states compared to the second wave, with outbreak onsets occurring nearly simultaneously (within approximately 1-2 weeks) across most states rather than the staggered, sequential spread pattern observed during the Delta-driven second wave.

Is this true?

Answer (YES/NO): YES